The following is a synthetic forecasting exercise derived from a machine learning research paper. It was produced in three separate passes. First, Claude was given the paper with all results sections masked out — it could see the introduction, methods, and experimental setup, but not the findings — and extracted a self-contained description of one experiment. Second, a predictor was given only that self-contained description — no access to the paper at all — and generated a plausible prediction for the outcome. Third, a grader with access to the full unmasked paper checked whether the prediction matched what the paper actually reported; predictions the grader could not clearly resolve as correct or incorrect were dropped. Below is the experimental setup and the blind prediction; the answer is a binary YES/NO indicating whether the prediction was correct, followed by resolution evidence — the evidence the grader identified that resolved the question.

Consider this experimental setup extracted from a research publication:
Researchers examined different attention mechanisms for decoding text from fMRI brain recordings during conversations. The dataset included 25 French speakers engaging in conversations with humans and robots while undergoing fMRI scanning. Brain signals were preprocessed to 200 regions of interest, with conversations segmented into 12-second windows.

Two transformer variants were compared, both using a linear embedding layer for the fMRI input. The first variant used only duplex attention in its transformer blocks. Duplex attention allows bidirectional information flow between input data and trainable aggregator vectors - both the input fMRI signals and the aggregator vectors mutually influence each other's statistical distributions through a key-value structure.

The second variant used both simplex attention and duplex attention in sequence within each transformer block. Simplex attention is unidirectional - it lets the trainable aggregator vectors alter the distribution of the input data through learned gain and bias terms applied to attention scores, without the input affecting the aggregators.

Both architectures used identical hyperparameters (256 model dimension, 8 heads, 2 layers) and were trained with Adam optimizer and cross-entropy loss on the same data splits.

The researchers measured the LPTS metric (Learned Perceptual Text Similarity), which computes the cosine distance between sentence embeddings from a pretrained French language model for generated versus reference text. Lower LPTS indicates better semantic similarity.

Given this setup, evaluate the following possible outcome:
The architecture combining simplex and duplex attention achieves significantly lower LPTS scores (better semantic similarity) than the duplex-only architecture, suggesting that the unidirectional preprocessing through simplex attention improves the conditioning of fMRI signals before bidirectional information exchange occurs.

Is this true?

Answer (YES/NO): YES